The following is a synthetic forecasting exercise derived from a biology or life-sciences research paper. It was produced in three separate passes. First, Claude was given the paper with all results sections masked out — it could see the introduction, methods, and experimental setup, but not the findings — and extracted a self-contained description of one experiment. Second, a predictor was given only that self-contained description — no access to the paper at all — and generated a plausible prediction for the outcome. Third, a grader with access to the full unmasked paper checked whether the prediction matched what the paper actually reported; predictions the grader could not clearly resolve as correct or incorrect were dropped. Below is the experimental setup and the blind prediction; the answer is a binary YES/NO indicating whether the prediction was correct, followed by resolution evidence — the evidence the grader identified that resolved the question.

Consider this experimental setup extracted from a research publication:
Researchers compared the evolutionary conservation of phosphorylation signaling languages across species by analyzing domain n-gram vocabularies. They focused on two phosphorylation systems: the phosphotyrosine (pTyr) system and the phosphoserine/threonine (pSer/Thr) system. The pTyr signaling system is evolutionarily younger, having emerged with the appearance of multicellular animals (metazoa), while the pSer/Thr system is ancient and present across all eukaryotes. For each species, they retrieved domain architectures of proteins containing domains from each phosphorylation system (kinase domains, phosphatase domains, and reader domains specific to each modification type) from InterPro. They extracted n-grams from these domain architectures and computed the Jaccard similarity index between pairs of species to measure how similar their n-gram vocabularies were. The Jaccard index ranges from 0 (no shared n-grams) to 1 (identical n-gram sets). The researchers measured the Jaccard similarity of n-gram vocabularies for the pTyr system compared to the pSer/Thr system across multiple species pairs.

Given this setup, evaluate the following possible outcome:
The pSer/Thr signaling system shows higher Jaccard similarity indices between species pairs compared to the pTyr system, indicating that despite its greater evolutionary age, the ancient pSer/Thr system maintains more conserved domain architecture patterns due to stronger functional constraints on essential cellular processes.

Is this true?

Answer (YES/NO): YES